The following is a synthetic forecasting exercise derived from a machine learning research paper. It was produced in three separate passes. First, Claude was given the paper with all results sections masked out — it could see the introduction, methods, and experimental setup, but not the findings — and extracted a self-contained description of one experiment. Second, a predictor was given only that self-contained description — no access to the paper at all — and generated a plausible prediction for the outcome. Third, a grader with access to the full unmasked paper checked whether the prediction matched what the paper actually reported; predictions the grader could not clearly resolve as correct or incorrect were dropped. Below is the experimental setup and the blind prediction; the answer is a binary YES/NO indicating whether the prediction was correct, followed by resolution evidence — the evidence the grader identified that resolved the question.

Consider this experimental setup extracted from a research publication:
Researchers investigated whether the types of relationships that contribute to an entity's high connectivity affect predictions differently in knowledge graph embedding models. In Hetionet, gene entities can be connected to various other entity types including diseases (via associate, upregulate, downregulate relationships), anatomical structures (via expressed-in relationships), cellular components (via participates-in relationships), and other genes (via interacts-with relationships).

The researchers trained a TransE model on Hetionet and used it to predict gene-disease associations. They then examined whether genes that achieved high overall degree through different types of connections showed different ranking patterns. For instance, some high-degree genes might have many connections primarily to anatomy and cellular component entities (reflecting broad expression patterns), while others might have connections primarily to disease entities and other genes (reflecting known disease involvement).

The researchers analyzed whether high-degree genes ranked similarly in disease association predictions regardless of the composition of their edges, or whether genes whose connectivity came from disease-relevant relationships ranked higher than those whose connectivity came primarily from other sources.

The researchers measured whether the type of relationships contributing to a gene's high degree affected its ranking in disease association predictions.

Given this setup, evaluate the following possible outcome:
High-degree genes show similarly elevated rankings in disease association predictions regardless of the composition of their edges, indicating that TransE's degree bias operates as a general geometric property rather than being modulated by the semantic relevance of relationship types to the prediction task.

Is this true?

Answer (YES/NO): YES